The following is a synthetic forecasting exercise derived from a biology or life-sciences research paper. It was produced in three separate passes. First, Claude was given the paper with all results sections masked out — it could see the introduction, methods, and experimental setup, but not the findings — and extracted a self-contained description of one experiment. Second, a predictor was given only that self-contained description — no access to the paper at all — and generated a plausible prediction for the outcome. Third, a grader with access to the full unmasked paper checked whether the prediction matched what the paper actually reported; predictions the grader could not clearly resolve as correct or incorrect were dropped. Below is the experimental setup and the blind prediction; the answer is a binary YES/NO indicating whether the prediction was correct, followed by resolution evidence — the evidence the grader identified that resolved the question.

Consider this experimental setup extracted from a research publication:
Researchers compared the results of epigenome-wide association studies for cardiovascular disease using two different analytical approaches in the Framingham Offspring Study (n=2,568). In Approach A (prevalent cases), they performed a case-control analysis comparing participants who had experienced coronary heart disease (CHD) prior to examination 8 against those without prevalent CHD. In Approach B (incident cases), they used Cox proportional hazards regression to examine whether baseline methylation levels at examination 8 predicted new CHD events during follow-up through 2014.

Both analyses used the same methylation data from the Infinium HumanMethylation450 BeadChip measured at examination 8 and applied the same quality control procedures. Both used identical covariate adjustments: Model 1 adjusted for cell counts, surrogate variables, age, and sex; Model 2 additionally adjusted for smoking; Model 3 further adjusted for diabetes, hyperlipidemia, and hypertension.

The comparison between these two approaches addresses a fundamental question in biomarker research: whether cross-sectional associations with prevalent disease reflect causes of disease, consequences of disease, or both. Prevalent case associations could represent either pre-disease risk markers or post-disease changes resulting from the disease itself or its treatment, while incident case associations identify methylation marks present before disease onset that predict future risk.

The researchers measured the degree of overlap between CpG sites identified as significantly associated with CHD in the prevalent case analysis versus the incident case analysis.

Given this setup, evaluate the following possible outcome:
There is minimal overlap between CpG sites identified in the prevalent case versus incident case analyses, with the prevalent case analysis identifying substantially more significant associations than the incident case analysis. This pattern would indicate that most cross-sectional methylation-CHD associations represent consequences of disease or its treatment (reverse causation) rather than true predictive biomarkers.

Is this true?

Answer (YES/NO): YES